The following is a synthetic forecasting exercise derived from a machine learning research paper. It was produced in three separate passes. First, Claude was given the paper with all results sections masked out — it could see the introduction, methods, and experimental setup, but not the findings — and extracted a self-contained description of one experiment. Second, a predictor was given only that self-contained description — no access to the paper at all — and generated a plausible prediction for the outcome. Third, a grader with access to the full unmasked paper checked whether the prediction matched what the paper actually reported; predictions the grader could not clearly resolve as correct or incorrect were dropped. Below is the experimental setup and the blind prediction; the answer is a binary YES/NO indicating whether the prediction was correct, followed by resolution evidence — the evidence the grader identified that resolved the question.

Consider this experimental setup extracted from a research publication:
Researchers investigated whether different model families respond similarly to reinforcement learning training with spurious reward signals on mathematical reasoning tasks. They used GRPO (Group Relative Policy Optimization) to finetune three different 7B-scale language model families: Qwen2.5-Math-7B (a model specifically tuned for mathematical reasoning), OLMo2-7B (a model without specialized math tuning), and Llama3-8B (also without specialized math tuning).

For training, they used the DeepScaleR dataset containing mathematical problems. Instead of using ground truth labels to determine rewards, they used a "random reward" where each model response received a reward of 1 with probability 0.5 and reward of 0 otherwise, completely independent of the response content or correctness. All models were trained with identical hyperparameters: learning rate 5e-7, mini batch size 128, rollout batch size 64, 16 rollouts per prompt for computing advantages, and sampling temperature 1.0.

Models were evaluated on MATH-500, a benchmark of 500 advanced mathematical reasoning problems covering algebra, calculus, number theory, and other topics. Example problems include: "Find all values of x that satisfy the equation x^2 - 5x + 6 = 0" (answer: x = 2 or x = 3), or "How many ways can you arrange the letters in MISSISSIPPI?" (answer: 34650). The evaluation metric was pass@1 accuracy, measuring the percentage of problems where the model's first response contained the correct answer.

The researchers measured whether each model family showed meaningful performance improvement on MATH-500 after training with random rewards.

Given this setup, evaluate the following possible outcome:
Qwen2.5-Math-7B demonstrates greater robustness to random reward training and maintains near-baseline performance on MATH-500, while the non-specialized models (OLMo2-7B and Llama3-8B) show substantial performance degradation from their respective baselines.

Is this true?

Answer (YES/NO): NO